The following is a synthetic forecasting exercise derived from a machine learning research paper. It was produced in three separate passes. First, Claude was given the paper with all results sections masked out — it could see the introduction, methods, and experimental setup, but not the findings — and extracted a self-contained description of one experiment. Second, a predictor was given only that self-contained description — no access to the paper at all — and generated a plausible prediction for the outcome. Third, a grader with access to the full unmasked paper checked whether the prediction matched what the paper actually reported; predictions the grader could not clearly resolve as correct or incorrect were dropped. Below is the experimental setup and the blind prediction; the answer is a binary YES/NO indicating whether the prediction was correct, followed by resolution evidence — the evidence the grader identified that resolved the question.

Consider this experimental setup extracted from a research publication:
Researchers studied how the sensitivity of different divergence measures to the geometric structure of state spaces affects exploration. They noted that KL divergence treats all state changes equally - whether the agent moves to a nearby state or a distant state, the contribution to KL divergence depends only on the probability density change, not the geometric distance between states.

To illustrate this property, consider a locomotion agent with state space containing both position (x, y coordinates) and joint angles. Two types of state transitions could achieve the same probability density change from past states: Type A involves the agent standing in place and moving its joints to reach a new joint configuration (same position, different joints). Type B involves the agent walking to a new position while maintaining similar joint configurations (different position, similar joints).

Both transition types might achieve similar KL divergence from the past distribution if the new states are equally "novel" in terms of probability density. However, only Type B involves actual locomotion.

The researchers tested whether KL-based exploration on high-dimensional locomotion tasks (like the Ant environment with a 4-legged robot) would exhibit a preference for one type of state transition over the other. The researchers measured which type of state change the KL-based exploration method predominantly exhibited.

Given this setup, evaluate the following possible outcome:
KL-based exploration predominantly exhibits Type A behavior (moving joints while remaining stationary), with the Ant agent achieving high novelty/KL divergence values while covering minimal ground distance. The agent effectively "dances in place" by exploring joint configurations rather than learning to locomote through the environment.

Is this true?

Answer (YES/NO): YES